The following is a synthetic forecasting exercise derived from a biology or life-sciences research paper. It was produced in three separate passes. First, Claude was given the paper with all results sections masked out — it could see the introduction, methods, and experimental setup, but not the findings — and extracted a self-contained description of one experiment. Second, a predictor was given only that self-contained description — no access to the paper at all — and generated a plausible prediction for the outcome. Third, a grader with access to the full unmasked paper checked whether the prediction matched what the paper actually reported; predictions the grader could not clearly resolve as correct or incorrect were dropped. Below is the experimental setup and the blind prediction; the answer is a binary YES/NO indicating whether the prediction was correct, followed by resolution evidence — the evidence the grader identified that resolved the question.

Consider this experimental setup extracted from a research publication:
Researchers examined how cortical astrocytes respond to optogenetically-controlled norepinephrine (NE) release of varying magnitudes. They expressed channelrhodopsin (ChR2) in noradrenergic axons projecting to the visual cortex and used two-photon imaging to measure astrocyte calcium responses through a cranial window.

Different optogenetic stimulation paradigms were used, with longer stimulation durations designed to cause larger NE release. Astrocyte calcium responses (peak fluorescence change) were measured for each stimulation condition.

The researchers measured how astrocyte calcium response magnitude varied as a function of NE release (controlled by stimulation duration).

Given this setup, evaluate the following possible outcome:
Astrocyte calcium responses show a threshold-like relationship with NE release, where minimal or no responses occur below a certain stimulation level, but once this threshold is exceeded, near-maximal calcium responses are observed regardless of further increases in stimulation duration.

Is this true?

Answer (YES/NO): NO